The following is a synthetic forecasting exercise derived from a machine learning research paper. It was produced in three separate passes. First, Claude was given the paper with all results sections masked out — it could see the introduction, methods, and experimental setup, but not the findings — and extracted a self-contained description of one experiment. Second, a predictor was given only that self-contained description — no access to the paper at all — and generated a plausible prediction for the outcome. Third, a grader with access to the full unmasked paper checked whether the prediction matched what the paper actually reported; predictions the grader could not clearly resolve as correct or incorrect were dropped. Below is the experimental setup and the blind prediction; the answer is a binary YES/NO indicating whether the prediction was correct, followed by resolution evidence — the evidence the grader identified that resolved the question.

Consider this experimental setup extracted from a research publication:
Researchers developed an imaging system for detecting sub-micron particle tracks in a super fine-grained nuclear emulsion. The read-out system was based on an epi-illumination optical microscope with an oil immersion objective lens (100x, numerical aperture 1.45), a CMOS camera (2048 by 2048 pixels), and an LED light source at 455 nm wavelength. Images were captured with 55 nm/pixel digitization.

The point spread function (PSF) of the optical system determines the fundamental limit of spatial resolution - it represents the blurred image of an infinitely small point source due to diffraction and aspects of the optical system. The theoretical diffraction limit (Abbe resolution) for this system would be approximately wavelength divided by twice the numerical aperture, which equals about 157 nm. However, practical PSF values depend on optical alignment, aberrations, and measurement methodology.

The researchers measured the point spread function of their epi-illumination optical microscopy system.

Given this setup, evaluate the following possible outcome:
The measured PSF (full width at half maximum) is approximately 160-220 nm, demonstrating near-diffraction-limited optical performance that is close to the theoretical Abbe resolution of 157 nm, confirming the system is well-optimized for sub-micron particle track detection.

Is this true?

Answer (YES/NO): YES